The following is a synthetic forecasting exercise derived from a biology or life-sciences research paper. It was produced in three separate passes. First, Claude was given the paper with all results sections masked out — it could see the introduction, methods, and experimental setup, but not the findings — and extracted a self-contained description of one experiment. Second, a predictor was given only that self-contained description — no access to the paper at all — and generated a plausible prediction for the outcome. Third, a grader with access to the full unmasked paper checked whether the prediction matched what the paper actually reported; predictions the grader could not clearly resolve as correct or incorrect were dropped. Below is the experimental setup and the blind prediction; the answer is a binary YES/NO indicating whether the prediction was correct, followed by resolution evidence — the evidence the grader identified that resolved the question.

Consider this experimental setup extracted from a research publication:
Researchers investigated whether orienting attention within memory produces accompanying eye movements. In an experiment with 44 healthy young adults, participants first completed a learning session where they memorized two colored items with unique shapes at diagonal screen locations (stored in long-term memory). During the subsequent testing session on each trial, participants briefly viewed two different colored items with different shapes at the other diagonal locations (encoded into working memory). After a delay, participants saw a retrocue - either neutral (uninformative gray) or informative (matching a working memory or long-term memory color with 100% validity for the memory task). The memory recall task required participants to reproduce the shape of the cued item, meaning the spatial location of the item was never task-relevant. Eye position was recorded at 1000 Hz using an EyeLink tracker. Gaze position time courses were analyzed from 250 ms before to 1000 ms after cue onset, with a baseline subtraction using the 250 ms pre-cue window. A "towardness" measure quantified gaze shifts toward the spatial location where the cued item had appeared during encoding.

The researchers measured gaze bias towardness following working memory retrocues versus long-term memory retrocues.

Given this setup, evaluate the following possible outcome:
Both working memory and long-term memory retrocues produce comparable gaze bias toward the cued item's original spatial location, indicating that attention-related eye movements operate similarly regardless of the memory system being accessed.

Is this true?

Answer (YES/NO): NO